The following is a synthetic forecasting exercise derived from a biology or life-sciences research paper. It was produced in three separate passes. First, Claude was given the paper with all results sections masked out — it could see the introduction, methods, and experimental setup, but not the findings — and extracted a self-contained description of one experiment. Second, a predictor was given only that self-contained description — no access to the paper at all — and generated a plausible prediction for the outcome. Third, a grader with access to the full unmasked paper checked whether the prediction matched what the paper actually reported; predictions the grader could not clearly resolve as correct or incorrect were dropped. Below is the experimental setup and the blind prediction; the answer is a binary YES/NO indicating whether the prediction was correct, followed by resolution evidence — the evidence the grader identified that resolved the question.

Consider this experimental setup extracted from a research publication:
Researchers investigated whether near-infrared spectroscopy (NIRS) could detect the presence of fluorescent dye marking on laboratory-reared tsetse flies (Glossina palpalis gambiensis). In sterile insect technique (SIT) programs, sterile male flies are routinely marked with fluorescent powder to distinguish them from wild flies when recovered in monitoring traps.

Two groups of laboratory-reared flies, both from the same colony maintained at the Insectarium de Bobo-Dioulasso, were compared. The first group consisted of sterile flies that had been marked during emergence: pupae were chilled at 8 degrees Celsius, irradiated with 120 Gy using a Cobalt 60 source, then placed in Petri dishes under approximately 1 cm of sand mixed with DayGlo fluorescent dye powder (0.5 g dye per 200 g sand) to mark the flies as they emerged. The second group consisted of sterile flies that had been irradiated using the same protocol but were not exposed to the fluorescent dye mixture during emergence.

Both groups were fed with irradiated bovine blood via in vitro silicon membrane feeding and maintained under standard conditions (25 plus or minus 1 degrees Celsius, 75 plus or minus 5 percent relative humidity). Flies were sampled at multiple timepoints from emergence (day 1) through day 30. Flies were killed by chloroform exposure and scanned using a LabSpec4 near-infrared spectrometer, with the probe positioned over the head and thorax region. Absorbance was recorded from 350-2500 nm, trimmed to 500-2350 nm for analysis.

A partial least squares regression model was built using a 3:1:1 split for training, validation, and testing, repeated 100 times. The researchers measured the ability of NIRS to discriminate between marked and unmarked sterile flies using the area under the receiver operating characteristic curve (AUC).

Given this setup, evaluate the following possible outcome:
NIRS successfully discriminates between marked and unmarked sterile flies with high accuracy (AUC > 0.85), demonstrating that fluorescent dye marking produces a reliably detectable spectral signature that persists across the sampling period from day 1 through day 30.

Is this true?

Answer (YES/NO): NO